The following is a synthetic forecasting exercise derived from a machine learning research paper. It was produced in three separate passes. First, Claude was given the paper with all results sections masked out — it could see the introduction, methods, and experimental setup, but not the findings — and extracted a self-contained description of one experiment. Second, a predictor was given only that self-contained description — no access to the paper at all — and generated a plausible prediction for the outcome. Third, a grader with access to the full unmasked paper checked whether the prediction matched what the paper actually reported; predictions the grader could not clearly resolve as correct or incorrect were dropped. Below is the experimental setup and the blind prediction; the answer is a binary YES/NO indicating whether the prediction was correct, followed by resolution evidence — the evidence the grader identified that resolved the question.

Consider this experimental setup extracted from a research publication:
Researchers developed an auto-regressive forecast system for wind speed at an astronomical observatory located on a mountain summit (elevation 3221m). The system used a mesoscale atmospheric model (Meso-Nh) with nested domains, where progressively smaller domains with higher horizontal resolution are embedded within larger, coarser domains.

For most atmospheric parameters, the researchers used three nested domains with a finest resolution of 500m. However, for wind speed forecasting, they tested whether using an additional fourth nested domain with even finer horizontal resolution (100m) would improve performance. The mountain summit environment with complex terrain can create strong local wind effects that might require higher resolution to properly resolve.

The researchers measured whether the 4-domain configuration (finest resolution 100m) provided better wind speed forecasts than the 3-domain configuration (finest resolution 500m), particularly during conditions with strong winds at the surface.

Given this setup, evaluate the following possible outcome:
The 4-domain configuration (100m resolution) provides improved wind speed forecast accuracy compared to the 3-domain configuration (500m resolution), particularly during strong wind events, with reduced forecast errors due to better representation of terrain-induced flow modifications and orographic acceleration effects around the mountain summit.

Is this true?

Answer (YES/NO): YES